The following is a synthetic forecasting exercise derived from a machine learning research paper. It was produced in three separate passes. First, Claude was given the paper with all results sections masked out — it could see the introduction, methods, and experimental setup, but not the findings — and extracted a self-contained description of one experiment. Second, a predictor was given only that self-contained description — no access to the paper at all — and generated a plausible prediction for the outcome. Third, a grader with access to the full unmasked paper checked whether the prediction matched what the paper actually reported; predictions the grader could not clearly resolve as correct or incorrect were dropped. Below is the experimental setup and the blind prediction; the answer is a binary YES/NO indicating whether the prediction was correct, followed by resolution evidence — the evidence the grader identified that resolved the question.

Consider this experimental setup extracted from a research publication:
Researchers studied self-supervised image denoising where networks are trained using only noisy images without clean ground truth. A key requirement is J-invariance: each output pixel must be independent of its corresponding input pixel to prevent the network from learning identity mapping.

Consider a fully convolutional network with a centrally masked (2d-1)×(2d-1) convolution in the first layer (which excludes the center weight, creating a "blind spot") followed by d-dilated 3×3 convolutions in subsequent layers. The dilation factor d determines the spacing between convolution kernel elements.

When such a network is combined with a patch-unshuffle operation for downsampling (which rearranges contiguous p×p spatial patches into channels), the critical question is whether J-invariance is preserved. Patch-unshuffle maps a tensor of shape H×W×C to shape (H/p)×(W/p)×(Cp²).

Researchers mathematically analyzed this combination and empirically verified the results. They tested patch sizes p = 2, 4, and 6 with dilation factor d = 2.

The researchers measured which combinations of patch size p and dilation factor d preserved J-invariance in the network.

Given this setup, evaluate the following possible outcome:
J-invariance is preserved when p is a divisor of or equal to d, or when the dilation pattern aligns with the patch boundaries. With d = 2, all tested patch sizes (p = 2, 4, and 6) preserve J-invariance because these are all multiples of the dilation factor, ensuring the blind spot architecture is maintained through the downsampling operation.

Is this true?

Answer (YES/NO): NO